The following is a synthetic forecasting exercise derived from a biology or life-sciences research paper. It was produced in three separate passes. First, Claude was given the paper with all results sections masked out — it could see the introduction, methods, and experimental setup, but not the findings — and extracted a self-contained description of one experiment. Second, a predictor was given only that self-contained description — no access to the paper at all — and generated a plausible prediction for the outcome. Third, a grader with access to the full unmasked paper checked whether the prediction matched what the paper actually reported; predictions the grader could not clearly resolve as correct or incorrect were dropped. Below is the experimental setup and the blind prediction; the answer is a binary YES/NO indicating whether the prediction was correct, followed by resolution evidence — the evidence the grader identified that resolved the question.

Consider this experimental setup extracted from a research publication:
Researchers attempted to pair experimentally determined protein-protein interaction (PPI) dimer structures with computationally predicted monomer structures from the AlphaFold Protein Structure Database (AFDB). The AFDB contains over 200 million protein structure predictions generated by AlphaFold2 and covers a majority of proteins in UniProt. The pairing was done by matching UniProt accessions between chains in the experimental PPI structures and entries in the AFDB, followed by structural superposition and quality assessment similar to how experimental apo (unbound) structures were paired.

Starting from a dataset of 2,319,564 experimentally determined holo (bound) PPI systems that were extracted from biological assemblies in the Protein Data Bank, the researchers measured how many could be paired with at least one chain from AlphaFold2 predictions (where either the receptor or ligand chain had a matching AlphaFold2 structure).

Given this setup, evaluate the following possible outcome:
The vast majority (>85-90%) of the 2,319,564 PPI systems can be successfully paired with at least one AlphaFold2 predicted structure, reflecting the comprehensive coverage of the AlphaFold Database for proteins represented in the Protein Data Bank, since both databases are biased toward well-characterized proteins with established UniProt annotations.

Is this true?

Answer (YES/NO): NO